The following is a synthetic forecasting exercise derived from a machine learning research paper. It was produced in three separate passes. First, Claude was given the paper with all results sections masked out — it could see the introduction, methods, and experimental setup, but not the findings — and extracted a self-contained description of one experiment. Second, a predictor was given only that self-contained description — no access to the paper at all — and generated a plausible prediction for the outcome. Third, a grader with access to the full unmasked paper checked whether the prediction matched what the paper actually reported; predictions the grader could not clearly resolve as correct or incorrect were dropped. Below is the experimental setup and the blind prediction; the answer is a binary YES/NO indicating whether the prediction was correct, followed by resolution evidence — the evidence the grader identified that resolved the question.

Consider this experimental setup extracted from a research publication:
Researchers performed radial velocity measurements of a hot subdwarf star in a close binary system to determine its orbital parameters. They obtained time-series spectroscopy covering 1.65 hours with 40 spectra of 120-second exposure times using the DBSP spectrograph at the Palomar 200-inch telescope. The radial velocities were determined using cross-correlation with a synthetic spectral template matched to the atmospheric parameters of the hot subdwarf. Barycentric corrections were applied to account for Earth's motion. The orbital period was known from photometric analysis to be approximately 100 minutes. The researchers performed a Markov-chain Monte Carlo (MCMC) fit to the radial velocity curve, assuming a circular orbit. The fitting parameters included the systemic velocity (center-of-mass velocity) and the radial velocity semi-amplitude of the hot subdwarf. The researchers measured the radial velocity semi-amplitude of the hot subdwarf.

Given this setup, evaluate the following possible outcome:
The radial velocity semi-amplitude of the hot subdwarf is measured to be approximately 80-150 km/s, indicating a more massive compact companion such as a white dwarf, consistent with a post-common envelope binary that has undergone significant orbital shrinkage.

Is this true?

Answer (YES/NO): NO